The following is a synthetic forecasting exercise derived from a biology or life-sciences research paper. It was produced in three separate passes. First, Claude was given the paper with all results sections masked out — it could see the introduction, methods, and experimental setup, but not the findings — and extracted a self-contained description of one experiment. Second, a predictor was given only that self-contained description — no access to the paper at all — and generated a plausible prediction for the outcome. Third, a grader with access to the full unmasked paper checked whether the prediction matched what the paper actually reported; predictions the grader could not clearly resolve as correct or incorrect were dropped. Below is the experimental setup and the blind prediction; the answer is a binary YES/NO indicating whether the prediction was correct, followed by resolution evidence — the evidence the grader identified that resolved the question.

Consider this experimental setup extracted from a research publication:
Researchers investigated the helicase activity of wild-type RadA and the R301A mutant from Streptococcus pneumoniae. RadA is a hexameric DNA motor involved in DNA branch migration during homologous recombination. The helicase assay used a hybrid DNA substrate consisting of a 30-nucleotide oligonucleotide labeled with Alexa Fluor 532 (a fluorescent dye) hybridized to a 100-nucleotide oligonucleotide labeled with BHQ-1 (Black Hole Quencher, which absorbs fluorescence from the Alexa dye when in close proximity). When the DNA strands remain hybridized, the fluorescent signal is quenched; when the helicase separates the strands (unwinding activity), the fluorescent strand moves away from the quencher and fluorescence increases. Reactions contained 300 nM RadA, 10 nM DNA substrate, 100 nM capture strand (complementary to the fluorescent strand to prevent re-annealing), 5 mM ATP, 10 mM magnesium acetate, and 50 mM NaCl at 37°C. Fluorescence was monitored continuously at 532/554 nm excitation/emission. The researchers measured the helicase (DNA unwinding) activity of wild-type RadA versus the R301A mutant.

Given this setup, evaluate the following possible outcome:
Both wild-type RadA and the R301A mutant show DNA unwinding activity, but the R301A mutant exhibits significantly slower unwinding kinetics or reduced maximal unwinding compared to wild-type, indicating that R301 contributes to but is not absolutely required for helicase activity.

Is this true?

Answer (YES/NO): NO